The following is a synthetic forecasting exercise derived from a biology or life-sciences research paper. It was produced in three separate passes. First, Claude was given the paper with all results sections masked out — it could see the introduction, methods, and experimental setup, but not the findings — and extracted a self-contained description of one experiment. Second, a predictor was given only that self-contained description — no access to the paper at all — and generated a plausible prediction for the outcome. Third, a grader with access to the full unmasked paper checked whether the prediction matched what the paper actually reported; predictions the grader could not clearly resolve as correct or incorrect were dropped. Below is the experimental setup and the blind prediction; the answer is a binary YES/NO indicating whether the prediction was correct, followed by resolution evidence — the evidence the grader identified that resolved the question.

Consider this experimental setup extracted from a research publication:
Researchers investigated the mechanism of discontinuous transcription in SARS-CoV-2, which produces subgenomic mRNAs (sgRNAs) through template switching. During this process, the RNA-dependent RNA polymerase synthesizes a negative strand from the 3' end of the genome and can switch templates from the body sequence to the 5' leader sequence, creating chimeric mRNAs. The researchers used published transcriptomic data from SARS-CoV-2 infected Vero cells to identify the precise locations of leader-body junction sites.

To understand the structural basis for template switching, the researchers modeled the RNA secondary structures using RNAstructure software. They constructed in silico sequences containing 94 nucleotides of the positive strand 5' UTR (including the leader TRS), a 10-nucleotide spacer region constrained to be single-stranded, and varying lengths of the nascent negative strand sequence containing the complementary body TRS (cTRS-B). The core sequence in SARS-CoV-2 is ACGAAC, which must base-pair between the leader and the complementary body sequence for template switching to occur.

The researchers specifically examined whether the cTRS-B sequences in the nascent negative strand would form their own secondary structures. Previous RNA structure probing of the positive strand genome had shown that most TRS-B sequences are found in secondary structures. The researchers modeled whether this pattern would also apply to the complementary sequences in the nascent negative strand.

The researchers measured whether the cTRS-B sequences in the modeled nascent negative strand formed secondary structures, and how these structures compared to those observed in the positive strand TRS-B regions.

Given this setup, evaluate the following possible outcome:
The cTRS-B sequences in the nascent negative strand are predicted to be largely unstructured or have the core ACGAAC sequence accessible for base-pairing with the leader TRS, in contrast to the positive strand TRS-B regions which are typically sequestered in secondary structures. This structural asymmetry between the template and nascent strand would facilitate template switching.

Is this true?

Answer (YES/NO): NO